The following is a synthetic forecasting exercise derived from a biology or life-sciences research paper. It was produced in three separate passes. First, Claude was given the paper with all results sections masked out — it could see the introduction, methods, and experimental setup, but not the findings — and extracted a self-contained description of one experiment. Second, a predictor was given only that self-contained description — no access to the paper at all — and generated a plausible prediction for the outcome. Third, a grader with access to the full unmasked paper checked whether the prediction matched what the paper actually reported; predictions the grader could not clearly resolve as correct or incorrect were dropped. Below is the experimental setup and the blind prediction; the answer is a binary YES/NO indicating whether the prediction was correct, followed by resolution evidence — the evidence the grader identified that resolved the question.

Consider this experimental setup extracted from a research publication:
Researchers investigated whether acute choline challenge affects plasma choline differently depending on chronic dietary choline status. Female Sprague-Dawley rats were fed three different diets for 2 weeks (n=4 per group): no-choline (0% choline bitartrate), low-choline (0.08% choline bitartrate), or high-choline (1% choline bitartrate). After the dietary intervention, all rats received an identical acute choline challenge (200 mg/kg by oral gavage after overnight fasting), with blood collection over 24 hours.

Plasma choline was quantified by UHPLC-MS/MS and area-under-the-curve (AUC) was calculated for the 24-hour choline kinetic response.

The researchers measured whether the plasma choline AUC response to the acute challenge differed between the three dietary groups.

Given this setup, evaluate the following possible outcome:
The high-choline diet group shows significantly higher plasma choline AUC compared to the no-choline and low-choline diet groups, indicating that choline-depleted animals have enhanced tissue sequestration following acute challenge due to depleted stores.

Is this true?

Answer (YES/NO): YES